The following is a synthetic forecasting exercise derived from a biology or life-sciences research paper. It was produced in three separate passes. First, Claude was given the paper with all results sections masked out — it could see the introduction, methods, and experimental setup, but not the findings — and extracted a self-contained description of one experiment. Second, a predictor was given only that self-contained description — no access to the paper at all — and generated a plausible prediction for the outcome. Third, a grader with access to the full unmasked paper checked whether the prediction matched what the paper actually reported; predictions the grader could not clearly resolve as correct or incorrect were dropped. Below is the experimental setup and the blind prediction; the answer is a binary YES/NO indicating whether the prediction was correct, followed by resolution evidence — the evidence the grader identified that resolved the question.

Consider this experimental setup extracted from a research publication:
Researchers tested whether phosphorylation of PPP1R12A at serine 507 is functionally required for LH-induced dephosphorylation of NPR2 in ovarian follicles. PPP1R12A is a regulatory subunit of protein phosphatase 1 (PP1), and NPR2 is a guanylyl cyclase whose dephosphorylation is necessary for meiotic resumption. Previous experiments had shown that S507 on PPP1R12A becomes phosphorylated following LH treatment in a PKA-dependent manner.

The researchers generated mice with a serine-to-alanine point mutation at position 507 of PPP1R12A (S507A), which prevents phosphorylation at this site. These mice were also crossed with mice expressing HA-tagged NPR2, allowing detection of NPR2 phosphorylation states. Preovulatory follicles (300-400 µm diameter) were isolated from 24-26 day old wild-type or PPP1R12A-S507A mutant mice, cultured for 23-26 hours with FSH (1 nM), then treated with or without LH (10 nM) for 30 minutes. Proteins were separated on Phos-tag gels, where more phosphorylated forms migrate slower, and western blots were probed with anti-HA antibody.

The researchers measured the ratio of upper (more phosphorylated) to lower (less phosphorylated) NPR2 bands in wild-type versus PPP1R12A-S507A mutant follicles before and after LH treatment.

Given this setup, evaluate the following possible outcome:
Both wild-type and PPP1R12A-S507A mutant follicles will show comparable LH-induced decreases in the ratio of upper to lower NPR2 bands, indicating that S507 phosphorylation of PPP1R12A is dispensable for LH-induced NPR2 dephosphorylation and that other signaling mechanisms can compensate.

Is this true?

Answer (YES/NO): YES